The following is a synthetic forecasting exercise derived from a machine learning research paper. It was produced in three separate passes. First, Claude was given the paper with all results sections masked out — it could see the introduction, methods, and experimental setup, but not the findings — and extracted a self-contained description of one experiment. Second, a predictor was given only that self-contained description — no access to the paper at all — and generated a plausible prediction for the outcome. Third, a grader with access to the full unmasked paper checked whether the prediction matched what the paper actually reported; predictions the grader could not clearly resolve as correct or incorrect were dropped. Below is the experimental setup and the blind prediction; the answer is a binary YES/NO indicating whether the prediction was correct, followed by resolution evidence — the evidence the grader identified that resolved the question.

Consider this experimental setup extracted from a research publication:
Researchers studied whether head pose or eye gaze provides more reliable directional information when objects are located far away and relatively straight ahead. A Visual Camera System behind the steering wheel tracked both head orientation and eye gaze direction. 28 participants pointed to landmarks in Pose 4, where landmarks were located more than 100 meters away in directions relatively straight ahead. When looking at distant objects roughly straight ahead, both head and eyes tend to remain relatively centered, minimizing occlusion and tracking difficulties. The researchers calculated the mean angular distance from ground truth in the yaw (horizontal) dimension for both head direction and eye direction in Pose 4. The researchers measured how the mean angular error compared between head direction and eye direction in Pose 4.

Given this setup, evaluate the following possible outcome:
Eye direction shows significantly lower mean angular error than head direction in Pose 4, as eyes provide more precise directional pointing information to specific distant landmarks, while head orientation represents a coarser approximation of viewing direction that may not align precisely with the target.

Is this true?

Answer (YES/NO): YES